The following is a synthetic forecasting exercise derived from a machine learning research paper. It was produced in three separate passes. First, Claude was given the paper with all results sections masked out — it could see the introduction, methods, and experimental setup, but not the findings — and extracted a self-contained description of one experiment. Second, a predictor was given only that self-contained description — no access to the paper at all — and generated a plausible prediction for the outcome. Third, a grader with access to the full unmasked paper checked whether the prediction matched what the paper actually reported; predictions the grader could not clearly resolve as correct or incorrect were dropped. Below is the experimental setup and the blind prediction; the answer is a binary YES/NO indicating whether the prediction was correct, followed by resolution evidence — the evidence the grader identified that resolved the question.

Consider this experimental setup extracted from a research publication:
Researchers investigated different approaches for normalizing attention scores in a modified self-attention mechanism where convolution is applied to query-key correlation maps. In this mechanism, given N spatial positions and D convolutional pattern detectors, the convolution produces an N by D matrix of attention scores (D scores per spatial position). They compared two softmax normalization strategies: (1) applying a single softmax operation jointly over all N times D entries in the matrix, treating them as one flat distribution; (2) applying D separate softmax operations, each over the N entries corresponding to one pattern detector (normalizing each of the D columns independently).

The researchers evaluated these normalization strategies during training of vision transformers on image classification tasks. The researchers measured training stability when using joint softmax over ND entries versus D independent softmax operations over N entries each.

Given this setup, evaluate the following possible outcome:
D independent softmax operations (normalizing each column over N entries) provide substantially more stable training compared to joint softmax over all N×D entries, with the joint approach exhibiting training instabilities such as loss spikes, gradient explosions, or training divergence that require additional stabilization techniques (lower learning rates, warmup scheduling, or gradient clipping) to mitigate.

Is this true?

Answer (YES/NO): NO